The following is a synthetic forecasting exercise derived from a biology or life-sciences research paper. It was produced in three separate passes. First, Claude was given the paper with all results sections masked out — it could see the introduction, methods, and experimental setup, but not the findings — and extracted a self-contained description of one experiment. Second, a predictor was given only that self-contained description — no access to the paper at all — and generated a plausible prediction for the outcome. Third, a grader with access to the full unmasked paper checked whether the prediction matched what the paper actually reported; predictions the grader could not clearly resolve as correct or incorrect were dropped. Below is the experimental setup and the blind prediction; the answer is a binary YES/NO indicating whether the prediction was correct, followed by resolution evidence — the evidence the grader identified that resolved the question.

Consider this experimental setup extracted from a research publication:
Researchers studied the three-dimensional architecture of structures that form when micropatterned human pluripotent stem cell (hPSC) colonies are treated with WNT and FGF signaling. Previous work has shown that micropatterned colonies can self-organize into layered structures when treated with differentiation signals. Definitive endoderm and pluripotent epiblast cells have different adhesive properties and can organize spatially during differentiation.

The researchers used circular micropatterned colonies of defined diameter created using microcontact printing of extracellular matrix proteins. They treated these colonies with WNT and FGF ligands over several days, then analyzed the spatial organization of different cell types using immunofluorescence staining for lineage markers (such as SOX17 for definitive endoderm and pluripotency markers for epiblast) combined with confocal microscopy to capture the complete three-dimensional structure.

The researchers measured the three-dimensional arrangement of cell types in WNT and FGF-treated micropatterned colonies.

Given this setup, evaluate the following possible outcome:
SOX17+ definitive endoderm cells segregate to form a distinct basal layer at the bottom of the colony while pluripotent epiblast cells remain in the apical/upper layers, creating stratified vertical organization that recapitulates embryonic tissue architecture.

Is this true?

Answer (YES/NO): NO